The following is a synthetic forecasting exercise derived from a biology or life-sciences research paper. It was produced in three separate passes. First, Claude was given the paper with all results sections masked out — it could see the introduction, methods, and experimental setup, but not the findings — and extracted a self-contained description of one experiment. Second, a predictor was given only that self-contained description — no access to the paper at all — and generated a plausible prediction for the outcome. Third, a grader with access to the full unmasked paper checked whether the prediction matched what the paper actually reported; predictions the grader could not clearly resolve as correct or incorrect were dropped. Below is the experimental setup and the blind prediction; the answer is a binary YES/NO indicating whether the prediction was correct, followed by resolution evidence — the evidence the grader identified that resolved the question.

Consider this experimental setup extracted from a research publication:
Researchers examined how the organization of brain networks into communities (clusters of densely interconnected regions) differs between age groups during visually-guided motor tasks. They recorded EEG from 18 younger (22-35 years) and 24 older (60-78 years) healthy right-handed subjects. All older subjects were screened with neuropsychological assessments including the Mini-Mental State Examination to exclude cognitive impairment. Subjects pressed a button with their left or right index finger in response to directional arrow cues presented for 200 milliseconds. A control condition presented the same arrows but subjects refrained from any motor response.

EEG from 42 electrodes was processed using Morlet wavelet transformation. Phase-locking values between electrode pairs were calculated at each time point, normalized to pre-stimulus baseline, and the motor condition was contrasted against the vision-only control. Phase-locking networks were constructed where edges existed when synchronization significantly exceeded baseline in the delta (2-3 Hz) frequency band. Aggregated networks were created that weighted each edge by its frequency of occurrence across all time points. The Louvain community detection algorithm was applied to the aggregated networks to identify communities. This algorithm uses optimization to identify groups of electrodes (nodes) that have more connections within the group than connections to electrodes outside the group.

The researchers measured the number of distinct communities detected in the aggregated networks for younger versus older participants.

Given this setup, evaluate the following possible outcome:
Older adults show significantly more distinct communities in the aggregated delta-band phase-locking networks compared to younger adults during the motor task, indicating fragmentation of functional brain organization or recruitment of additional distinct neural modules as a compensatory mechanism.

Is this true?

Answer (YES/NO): NO